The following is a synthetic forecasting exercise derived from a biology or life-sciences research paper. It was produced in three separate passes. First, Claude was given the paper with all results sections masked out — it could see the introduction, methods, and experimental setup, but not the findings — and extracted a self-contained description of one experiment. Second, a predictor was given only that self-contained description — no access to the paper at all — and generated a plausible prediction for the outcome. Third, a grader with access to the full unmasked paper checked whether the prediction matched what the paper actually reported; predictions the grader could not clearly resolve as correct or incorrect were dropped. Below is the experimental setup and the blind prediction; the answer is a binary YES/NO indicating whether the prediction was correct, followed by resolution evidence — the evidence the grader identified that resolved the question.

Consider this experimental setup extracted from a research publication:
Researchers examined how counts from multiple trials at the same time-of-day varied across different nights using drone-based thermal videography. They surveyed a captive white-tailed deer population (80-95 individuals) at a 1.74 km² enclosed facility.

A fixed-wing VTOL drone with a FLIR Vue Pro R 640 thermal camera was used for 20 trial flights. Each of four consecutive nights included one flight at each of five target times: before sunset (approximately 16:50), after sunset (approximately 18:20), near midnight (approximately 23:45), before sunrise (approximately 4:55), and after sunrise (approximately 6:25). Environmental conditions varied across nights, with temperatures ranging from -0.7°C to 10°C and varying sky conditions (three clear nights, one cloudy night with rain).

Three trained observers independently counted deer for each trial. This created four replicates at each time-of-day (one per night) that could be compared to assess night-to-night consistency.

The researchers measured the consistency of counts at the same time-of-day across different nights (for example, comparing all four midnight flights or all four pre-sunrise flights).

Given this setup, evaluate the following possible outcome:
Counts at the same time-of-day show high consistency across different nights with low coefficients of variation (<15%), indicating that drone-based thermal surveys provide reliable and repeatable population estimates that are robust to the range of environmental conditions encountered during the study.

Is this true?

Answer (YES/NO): NO